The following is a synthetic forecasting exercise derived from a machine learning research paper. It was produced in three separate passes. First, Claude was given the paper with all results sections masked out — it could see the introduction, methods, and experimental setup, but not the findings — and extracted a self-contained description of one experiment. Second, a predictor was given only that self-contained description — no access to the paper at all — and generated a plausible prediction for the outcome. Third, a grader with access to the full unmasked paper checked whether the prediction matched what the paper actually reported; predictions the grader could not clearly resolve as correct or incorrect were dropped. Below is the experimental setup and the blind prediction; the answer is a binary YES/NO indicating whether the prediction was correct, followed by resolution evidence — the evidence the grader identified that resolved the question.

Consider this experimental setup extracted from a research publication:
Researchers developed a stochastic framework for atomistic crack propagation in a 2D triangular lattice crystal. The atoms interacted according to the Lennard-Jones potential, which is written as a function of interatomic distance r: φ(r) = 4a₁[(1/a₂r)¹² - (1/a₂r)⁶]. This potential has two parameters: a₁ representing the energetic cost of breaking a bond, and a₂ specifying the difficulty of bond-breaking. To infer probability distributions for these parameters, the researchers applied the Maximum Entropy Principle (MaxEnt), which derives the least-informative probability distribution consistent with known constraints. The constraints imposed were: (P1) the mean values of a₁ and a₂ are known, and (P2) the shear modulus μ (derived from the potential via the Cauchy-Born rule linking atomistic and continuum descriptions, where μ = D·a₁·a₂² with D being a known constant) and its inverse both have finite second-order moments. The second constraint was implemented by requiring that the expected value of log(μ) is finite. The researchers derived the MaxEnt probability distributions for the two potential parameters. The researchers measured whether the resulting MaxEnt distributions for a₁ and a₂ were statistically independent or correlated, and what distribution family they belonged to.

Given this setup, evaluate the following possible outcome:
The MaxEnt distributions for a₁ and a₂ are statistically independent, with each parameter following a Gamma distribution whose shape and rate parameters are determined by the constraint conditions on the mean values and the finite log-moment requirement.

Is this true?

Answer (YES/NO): YES